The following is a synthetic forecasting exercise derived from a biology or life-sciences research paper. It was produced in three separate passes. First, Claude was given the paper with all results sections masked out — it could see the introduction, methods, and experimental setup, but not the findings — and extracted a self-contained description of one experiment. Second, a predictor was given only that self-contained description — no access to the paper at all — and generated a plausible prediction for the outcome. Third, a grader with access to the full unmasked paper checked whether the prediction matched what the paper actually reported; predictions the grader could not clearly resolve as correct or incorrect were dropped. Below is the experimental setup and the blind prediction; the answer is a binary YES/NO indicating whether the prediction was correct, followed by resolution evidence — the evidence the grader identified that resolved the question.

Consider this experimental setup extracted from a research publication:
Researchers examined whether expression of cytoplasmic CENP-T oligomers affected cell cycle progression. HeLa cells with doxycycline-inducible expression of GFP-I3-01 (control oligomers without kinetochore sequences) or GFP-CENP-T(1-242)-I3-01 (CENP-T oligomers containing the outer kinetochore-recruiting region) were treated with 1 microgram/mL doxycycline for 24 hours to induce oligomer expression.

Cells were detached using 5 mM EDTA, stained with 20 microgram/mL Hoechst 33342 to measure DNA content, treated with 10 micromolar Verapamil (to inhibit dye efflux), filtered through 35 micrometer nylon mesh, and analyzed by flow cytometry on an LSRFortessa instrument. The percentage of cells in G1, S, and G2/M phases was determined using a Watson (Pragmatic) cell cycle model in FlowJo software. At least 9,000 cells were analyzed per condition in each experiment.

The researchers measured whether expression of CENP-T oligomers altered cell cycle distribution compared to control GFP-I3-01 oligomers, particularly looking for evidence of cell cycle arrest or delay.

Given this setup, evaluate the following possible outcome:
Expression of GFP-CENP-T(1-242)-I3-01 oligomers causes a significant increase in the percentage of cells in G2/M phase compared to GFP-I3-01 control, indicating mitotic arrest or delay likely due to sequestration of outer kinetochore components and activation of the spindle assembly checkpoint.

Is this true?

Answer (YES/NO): YES